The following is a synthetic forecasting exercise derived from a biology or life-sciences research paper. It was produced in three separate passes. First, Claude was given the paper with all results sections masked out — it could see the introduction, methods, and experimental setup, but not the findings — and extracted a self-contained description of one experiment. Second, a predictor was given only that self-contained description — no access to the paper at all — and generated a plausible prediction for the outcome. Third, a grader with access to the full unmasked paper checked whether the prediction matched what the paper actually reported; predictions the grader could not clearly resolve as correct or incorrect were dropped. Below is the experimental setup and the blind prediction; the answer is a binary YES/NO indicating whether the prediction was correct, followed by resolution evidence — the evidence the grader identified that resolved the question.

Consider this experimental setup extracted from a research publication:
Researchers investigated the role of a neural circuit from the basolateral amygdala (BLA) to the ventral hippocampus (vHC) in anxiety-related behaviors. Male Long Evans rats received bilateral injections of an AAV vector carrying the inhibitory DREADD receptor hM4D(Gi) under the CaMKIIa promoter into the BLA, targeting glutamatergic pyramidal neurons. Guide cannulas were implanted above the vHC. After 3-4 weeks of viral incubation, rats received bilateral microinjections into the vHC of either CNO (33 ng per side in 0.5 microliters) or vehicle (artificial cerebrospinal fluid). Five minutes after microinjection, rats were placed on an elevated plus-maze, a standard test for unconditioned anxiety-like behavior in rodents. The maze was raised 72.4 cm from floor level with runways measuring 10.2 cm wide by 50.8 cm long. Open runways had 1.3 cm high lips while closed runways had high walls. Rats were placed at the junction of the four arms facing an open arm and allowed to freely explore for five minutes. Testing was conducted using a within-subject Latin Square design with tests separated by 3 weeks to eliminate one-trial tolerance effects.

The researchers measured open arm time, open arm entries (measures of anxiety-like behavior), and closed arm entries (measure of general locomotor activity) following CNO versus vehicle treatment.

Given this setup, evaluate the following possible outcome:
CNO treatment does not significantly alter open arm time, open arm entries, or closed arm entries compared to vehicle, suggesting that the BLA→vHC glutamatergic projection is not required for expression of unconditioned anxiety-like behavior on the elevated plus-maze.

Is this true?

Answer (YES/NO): NO